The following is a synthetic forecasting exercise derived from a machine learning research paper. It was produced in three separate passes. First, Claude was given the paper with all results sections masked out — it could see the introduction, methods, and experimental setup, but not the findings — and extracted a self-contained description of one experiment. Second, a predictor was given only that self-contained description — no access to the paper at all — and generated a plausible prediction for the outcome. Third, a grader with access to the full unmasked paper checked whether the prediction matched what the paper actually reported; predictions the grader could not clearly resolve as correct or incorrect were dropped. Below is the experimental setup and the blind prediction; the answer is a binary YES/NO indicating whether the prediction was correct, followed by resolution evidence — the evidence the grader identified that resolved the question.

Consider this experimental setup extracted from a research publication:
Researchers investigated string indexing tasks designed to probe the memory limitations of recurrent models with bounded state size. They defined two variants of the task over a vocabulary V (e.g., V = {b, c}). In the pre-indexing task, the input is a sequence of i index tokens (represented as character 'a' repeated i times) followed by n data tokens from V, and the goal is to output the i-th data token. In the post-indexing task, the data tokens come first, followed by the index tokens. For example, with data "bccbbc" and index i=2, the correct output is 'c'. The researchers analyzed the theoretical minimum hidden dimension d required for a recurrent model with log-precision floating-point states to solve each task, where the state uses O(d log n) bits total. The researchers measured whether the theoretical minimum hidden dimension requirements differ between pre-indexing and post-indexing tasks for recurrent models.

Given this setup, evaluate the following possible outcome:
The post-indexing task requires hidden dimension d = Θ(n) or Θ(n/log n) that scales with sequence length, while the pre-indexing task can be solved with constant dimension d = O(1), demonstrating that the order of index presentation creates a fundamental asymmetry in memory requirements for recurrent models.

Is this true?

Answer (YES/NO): YES